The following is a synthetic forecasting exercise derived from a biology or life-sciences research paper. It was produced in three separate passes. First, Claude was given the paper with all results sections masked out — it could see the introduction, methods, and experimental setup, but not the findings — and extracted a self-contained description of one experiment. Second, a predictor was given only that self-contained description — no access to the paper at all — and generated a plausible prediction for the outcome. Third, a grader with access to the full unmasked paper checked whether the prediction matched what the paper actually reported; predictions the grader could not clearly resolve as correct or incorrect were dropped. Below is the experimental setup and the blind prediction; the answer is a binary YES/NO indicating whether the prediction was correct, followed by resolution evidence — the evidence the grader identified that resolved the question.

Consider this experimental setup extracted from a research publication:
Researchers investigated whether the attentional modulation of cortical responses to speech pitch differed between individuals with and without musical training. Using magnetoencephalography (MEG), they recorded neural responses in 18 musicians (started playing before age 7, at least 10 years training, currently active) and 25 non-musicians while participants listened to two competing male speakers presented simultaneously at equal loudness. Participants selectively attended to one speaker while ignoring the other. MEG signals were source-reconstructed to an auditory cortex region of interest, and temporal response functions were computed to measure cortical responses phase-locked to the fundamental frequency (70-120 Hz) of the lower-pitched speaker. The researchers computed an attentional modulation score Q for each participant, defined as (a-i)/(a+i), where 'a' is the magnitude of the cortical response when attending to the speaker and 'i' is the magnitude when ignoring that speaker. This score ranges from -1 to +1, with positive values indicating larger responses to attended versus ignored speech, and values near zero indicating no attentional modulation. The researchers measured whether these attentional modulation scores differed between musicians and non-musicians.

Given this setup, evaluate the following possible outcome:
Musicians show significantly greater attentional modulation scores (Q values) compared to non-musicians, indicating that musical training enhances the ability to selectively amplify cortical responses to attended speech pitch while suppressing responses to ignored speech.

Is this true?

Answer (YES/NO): NO